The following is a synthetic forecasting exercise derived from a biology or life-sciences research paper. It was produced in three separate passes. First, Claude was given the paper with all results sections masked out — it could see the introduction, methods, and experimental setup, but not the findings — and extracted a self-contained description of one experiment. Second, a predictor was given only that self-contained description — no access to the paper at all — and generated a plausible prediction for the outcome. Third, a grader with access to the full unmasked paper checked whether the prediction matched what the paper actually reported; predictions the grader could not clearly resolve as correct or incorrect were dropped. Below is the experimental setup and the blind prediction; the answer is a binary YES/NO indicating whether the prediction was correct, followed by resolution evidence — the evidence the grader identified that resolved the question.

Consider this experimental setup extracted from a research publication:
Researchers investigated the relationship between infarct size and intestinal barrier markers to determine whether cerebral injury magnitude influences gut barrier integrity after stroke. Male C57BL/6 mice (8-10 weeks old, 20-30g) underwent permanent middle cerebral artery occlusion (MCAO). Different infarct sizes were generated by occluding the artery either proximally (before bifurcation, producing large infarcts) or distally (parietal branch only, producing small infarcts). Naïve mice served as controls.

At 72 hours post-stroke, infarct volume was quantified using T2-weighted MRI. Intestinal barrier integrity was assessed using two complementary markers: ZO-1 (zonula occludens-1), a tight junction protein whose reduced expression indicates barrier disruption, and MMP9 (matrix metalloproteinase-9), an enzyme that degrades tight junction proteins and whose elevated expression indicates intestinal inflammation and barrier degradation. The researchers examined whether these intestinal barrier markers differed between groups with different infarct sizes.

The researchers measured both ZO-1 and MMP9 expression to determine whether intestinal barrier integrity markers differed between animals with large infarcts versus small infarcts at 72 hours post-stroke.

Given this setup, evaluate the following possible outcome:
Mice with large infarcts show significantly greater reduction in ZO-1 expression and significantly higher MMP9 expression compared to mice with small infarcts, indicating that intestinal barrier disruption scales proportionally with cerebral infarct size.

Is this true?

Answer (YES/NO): NO